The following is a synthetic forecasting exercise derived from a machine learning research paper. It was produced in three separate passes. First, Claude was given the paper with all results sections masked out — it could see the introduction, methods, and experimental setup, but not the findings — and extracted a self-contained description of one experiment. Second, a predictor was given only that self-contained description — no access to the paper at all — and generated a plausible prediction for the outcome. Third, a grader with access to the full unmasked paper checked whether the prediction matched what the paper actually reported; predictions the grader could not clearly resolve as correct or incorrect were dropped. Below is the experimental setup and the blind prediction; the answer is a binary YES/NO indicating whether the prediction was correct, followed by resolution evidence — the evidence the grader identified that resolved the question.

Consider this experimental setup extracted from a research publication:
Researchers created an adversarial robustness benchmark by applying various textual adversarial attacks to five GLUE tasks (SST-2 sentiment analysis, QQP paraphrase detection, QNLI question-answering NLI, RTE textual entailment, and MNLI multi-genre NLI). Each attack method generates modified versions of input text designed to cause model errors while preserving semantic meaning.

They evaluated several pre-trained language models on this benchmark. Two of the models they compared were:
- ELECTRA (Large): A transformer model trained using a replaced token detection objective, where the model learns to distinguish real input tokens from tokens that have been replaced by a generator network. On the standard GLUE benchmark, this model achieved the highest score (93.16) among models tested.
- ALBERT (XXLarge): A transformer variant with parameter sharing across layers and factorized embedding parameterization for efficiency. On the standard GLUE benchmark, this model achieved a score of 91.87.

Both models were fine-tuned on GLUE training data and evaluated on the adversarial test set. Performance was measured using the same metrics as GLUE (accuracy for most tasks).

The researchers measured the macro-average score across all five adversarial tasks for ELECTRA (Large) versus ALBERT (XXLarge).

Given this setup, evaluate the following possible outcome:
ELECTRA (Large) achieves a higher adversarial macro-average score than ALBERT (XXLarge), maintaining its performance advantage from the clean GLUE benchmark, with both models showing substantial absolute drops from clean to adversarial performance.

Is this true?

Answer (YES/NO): NO